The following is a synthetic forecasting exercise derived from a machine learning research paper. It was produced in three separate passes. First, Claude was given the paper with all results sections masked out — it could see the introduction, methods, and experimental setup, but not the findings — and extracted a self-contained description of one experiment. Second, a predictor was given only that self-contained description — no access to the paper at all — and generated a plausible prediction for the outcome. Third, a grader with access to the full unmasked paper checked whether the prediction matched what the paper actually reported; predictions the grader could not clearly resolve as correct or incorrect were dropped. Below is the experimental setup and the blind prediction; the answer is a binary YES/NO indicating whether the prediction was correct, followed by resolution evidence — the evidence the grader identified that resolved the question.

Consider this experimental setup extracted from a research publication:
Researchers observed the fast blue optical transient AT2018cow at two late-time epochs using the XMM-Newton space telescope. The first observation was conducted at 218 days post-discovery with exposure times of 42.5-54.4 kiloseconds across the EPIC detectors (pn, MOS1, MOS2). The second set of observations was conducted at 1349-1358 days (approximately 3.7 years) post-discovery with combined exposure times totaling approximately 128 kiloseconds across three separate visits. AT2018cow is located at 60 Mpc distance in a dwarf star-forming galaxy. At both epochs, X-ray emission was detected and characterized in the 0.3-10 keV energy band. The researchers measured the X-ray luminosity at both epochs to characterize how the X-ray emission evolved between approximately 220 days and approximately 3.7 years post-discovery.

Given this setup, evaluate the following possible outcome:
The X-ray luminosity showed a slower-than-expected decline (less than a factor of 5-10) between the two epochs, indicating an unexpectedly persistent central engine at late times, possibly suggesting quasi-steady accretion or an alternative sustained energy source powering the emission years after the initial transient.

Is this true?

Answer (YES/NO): YES